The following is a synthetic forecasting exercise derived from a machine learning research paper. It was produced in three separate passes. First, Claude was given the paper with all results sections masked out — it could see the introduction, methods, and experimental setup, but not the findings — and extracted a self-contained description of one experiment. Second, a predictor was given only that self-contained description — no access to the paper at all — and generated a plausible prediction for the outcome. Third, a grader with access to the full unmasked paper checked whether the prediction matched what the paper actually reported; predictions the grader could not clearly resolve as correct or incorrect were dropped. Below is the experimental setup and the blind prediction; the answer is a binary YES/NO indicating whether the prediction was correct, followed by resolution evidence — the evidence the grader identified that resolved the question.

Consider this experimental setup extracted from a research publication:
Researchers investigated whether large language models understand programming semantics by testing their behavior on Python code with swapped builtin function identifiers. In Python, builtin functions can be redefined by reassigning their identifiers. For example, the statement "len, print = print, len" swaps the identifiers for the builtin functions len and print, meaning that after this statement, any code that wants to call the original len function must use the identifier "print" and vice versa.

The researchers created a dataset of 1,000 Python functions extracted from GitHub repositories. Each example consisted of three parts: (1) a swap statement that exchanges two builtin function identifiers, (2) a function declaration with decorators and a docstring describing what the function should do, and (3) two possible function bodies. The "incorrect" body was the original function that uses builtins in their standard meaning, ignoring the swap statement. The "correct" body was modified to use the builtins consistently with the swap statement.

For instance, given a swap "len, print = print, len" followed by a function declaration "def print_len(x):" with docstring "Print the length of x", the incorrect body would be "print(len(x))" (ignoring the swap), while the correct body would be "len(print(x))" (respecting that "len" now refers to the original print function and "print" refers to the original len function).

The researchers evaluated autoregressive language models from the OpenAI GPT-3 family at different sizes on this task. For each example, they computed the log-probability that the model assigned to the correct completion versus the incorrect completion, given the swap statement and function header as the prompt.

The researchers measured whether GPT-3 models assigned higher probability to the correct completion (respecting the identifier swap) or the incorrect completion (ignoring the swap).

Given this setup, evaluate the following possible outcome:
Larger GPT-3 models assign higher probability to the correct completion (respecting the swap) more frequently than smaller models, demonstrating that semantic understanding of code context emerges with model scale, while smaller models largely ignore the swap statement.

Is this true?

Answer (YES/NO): NO